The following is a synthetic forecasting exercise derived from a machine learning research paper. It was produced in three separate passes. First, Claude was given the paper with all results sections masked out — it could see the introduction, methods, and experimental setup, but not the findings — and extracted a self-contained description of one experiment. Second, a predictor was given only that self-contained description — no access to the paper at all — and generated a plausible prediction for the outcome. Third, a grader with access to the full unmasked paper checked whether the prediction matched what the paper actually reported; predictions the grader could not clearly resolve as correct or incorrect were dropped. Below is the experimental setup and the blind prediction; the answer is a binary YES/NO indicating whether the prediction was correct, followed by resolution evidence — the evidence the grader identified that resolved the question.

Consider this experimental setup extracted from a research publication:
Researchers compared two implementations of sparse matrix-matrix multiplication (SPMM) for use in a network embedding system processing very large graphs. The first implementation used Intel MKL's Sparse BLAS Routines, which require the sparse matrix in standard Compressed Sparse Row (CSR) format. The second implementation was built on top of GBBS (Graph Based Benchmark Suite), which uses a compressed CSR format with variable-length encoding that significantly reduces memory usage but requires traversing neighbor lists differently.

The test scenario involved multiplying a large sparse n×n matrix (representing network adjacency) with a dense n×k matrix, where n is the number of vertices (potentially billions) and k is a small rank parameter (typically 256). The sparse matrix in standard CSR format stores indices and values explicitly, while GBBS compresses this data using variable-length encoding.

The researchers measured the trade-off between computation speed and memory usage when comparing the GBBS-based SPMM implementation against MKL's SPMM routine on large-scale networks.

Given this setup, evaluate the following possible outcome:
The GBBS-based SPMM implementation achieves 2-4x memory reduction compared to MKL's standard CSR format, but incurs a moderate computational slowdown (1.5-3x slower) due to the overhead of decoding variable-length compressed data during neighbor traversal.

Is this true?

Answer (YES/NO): NO